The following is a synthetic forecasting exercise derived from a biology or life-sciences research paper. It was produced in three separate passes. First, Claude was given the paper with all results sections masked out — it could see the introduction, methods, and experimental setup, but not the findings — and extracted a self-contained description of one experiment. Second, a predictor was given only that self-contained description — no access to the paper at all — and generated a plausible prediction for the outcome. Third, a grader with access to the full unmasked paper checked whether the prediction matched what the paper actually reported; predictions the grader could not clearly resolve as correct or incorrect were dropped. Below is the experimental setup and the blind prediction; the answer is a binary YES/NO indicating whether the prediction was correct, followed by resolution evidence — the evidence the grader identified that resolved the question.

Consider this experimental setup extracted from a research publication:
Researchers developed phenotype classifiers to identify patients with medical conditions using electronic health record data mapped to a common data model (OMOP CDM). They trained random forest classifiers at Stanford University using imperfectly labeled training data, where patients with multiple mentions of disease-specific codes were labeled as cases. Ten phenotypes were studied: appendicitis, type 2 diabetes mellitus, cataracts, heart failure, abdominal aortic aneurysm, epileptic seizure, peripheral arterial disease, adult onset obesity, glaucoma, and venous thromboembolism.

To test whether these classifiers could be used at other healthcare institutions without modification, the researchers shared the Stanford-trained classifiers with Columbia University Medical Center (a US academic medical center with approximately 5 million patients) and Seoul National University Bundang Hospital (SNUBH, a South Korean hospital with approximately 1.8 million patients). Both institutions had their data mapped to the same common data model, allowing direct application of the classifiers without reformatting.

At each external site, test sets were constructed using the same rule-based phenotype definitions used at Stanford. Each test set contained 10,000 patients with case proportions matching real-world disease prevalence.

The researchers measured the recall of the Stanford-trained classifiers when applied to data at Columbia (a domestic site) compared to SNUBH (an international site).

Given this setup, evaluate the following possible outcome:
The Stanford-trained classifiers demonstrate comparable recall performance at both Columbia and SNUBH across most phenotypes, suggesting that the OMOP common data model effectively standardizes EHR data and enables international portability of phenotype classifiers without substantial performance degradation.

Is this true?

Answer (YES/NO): NO